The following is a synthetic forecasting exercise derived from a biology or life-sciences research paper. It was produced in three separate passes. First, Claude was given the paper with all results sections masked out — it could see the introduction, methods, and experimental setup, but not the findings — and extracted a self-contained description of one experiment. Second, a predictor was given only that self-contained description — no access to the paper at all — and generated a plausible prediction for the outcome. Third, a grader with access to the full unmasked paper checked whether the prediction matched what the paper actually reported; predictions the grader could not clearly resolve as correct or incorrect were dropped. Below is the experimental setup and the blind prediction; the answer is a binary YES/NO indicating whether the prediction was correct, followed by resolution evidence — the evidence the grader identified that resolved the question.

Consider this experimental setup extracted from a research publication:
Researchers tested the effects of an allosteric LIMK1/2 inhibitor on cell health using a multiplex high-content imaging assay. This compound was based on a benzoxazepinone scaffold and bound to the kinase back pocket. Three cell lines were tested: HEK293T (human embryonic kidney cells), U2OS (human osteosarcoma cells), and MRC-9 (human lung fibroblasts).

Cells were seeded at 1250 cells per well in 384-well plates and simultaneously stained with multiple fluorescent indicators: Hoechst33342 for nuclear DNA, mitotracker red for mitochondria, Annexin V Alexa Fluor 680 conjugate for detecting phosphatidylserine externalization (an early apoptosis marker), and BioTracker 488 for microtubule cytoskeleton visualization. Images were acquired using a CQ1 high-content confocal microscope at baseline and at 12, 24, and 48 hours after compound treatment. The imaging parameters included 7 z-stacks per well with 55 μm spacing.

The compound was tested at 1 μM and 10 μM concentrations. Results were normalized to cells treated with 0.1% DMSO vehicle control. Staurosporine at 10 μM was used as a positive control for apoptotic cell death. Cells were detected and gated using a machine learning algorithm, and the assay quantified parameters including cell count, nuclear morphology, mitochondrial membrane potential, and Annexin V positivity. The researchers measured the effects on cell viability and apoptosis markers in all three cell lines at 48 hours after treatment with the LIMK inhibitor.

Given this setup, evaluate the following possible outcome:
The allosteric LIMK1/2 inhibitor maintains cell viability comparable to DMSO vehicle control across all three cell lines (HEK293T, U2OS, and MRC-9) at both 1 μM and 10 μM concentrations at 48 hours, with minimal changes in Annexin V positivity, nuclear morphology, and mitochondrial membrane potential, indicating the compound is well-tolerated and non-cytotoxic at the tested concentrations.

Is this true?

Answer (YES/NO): NO